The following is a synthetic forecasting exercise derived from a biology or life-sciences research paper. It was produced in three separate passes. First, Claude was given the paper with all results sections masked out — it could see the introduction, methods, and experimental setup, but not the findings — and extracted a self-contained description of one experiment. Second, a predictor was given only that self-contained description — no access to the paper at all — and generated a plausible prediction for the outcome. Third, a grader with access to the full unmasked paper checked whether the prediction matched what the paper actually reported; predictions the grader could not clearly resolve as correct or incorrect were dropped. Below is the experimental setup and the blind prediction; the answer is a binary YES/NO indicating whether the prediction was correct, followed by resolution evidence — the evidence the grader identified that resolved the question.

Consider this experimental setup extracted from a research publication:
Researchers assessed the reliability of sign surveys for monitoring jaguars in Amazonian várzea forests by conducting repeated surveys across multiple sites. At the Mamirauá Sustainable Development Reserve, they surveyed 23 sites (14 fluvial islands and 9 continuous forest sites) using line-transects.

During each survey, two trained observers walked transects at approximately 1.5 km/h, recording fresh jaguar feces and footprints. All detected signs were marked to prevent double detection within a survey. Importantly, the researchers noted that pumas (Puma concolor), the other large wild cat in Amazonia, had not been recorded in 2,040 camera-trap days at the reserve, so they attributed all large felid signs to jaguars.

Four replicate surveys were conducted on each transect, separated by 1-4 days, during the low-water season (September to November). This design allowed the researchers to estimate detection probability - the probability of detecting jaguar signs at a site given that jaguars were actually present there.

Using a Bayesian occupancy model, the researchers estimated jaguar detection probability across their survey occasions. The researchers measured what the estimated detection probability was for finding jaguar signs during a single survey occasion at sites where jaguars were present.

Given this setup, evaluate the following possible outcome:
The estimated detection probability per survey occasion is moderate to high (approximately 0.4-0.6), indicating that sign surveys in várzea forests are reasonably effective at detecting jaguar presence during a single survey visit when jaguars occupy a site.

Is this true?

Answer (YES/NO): NO